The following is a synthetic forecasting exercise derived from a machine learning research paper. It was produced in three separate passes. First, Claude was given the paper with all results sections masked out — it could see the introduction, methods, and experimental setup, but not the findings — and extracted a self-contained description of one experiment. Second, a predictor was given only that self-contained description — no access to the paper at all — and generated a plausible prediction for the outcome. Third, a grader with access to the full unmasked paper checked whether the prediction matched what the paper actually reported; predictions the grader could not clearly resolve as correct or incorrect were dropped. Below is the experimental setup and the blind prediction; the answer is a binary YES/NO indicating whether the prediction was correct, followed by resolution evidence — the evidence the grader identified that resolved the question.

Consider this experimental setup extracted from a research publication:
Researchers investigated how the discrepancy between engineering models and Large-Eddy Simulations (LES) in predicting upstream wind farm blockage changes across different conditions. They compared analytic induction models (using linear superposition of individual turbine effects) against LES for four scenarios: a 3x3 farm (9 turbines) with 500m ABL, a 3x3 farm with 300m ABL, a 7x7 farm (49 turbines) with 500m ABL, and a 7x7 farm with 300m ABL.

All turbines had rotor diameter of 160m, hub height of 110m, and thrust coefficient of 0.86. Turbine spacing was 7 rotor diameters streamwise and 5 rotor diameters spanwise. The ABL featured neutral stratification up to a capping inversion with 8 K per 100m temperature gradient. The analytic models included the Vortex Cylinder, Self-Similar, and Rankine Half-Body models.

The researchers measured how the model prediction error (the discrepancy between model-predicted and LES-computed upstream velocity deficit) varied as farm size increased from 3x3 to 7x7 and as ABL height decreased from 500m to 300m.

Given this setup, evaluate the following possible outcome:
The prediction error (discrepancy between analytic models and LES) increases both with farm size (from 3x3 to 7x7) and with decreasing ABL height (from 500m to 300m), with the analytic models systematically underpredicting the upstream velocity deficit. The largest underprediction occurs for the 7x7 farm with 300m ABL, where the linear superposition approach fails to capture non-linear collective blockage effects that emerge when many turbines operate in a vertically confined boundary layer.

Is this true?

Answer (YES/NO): YES